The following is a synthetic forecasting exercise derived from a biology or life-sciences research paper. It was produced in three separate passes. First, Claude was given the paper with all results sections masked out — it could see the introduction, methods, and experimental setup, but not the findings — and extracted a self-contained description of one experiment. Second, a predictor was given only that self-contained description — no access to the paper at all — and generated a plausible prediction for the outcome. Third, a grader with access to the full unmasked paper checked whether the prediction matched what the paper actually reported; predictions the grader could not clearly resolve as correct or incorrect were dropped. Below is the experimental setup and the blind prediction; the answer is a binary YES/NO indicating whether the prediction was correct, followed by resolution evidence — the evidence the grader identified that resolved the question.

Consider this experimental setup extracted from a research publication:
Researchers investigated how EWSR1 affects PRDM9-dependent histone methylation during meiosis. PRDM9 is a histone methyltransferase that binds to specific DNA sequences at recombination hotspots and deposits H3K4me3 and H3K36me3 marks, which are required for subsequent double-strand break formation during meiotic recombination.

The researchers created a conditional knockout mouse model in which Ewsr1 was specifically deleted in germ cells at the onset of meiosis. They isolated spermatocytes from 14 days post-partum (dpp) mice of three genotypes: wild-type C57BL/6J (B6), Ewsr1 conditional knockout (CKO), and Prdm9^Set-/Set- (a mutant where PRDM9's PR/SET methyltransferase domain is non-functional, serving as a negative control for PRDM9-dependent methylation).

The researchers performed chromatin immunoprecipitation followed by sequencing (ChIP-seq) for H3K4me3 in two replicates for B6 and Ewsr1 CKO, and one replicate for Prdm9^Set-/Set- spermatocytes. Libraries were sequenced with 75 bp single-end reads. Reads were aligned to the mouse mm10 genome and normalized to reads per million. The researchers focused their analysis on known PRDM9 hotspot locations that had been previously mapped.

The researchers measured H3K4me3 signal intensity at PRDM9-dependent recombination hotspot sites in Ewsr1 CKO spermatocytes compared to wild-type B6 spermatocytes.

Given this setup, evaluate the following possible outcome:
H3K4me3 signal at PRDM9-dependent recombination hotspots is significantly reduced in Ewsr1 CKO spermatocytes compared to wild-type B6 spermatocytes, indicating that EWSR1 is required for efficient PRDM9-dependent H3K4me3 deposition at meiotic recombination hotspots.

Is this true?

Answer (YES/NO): YES